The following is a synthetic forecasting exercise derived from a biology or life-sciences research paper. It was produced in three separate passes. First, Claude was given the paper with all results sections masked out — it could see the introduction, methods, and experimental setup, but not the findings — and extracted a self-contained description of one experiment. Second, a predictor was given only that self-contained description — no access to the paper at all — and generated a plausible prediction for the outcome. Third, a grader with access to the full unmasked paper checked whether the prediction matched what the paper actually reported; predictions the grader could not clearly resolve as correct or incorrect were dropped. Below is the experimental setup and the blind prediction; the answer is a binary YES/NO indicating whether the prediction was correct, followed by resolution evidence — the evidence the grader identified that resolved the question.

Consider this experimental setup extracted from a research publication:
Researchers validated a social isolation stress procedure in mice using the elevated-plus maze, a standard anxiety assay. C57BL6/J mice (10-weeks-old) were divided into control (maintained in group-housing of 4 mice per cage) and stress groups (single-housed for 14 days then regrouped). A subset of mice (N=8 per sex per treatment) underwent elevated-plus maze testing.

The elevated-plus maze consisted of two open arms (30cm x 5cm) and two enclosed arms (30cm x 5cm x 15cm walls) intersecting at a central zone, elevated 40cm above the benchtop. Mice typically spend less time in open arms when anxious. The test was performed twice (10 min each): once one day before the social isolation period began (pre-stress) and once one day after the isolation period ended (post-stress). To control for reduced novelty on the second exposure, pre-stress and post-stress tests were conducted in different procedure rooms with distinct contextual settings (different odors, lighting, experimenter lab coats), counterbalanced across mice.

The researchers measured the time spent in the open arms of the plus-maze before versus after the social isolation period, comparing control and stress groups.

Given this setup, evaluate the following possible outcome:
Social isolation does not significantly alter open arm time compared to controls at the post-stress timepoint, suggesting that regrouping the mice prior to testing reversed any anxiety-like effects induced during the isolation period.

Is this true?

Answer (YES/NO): NO